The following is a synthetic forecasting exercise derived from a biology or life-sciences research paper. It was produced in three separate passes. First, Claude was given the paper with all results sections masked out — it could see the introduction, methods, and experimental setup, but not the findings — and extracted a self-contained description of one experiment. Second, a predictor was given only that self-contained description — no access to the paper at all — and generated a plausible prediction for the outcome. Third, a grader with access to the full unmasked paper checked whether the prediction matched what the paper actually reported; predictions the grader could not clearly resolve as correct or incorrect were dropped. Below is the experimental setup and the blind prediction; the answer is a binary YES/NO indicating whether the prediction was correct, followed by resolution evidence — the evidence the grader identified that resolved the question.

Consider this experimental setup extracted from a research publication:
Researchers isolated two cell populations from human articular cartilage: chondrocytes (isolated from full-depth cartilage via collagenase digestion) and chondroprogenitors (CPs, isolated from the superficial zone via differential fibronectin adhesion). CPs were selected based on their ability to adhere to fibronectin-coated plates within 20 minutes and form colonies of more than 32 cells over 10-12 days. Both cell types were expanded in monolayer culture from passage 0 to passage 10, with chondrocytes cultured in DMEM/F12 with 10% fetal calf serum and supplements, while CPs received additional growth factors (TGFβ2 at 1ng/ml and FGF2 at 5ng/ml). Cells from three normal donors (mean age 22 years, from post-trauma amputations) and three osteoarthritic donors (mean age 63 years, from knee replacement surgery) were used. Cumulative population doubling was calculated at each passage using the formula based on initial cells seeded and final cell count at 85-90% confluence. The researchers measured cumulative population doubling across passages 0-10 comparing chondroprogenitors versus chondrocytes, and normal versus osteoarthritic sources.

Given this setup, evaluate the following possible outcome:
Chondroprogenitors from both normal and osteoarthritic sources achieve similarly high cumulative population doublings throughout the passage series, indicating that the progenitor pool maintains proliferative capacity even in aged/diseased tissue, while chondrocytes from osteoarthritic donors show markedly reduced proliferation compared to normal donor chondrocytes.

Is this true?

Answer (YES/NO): NO